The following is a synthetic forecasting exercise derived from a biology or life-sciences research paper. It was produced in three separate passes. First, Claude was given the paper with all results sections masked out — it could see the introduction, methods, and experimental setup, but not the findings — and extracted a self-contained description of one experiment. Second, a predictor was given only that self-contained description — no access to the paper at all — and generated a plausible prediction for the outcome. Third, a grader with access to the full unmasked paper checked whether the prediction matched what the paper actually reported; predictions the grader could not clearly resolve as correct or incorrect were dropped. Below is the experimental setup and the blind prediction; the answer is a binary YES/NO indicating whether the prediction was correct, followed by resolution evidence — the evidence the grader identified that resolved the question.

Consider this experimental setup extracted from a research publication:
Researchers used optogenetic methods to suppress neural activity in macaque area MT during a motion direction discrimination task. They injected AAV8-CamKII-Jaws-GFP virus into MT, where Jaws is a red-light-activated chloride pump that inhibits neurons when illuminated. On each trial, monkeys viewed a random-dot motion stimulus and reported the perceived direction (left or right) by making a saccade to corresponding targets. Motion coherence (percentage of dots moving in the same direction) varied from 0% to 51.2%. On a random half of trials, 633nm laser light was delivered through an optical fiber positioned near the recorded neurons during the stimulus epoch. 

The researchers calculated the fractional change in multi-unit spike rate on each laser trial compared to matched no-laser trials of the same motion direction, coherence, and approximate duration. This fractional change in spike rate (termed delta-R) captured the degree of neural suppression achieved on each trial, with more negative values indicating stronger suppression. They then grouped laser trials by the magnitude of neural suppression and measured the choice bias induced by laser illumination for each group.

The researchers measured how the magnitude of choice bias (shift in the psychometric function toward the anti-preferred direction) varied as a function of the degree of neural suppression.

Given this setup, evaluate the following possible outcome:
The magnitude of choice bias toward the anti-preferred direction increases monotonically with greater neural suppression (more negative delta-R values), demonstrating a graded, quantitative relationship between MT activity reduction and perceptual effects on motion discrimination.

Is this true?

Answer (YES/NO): NO